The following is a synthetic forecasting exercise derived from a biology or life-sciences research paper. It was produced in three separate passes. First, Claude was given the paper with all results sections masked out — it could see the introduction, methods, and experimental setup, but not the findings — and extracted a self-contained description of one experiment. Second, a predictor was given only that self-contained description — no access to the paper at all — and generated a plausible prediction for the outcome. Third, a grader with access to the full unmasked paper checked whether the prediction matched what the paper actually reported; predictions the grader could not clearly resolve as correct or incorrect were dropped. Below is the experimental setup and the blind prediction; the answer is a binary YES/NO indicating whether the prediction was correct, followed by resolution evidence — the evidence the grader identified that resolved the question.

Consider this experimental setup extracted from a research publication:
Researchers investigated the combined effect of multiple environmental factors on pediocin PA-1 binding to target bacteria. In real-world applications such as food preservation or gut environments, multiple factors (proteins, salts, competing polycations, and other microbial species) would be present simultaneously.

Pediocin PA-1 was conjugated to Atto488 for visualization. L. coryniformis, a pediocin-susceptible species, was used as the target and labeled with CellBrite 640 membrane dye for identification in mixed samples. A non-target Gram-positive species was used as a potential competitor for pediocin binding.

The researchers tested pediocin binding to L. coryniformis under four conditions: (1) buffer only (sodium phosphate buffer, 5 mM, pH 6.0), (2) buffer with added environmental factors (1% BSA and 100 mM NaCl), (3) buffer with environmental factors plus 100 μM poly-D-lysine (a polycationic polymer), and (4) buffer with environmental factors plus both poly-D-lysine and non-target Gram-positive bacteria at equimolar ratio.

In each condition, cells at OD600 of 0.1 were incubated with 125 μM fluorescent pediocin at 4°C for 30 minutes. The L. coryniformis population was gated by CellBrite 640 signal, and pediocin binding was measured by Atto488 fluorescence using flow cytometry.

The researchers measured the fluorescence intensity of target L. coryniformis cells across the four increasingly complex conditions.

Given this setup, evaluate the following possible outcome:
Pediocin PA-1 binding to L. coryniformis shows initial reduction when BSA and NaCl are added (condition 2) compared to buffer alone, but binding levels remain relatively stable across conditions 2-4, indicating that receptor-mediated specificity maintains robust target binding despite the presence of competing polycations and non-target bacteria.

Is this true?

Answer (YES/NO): NO